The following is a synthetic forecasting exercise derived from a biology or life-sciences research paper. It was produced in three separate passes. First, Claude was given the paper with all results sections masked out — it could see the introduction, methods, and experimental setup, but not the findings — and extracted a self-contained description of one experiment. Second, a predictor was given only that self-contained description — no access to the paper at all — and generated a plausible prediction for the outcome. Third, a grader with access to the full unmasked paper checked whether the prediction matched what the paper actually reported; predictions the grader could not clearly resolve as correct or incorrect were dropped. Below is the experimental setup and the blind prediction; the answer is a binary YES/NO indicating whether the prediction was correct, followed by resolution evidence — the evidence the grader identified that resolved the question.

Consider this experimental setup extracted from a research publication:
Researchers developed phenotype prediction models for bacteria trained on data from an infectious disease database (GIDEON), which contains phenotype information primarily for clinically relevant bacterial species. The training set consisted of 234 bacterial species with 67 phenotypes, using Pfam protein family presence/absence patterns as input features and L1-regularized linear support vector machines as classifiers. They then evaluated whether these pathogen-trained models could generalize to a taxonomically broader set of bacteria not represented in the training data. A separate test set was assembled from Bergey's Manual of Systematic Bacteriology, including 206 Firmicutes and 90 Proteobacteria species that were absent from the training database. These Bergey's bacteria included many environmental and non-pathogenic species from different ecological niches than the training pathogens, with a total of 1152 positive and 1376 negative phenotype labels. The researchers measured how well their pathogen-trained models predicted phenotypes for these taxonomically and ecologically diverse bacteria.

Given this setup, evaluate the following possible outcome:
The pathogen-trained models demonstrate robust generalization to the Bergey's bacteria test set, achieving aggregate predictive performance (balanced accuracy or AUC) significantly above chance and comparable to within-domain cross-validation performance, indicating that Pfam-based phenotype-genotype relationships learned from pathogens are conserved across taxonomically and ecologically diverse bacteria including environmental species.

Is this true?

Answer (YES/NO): NO